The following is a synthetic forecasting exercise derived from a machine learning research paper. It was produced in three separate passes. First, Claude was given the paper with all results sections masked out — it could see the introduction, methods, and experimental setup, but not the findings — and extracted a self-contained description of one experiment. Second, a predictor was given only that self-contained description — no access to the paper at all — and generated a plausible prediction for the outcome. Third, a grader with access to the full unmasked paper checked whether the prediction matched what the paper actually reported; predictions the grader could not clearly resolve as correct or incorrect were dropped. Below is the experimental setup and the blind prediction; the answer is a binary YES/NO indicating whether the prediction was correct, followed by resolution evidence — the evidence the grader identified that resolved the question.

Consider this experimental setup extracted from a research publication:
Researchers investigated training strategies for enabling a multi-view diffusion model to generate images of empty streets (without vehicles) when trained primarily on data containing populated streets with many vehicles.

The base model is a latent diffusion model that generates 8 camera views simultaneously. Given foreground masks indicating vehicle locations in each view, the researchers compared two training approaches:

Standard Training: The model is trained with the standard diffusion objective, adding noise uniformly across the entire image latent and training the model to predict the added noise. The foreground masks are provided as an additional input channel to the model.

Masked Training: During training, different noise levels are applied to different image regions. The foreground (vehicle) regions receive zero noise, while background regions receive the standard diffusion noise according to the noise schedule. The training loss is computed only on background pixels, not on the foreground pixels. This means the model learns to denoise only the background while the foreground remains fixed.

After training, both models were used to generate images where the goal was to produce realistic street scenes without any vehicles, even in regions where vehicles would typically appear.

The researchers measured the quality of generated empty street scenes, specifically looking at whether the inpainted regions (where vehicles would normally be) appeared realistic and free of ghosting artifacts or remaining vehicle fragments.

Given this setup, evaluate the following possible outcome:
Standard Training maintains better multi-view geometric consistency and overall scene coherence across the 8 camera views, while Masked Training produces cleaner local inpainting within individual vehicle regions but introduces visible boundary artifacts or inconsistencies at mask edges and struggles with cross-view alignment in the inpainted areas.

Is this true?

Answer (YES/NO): NO